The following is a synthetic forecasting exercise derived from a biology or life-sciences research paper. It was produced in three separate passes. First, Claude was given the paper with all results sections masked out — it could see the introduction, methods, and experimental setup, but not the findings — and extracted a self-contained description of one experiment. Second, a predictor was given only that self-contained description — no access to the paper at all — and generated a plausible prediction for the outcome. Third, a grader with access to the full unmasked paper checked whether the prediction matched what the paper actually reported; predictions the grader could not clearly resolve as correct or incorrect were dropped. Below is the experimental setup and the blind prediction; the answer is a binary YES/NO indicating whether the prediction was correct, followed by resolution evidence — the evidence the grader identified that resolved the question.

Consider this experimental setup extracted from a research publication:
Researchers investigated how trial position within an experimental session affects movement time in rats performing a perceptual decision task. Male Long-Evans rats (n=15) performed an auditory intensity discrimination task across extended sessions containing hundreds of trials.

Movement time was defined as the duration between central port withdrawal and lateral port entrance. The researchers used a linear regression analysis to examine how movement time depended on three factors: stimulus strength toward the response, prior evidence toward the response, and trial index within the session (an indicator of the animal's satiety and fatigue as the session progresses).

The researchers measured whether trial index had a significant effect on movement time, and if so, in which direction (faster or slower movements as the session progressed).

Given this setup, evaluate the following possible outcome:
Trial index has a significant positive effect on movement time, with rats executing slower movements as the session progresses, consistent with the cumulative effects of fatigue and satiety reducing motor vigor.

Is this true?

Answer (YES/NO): YES